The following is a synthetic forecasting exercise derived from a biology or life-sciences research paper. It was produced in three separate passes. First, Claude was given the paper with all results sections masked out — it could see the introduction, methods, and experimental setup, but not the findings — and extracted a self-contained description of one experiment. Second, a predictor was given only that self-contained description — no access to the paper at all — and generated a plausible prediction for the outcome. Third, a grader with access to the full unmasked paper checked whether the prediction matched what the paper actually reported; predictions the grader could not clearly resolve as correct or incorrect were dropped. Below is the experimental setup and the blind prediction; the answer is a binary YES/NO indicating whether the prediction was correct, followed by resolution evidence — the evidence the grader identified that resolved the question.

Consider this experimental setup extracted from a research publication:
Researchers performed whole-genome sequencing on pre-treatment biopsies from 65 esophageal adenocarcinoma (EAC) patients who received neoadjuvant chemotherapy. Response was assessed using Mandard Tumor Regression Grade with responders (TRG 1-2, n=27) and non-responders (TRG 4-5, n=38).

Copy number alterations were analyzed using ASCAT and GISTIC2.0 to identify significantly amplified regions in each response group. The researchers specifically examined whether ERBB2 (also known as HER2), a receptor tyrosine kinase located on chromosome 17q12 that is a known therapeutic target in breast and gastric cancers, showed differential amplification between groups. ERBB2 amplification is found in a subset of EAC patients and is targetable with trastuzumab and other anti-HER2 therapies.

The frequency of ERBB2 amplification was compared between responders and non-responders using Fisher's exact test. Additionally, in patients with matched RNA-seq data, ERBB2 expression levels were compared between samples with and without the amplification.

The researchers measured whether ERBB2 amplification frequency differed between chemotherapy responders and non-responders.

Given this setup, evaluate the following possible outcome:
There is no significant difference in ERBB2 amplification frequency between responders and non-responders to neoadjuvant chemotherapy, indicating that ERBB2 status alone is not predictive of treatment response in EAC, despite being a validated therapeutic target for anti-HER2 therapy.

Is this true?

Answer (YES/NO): NO